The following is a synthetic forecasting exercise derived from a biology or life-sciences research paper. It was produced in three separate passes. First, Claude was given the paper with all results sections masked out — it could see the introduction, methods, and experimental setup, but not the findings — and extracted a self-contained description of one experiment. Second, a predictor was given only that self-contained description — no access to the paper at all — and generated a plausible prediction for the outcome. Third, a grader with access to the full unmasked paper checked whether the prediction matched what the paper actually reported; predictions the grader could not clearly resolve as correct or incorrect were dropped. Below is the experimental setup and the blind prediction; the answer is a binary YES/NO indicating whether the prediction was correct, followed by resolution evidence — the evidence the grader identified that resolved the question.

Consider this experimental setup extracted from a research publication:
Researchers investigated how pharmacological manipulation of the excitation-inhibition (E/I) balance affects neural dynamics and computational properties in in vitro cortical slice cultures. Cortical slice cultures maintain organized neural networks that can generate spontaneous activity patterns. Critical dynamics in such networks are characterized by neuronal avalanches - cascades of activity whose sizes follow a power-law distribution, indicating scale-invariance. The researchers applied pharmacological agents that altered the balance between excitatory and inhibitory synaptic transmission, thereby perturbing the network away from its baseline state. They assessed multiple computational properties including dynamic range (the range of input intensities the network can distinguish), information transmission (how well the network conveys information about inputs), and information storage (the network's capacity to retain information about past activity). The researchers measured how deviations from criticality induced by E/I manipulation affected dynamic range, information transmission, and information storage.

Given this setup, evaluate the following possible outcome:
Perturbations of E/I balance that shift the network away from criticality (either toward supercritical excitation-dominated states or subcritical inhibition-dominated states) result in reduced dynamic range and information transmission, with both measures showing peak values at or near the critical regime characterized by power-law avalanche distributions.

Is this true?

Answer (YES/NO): YES